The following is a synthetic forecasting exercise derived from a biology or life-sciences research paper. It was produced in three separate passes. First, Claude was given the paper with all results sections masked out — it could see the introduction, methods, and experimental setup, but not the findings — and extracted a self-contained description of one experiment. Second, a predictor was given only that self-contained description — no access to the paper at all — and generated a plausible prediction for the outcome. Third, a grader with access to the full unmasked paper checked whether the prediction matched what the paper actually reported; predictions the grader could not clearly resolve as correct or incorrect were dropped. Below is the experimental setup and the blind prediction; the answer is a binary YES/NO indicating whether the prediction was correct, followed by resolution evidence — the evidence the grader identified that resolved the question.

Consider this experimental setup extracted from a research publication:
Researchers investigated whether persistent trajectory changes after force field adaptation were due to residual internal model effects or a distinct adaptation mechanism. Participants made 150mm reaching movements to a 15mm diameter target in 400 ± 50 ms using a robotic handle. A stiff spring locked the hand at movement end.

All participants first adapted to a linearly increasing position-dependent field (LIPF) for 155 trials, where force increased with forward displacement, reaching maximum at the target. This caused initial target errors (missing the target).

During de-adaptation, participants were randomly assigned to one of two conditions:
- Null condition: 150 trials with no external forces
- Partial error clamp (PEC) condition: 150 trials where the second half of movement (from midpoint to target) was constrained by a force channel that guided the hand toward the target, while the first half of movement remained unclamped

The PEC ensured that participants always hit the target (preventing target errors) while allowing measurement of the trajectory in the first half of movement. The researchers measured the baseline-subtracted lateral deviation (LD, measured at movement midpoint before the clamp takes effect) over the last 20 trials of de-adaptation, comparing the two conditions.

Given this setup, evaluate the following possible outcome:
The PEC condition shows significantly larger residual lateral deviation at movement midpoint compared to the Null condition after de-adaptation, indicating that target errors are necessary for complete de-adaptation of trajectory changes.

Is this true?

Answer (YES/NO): NO